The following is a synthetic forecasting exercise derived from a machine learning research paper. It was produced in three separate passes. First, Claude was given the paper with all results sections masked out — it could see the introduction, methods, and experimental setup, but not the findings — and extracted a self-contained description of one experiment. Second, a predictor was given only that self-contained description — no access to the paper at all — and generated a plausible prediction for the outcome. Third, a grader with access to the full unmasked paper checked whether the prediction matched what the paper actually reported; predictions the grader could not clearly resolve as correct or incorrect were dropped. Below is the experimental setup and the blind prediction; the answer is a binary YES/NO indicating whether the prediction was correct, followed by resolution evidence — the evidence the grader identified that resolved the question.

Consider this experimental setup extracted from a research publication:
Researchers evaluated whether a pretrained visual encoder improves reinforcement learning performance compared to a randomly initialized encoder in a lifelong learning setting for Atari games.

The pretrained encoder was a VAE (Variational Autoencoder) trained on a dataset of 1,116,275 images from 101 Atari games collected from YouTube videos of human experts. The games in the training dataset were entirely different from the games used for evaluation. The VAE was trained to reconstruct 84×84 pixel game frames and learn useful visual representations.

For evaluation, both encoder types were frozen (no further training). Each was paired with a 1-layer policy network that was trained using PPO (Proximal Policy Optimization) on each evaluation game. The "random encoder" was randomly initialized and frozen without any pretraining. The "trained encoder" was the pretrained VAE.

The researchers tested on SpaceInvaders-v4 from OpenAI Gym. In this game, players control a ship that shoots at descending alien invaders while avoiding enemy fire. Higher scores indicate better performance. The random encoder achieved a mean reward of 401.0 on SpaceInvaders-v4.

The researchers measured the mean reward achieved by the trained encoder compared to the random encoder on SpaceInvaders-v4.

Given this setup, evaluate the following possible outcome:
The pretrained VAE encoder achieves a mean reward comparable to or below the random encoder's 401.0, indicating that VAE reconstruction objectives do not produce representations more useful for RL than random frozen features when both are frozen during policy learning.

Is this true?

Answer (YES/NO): NO